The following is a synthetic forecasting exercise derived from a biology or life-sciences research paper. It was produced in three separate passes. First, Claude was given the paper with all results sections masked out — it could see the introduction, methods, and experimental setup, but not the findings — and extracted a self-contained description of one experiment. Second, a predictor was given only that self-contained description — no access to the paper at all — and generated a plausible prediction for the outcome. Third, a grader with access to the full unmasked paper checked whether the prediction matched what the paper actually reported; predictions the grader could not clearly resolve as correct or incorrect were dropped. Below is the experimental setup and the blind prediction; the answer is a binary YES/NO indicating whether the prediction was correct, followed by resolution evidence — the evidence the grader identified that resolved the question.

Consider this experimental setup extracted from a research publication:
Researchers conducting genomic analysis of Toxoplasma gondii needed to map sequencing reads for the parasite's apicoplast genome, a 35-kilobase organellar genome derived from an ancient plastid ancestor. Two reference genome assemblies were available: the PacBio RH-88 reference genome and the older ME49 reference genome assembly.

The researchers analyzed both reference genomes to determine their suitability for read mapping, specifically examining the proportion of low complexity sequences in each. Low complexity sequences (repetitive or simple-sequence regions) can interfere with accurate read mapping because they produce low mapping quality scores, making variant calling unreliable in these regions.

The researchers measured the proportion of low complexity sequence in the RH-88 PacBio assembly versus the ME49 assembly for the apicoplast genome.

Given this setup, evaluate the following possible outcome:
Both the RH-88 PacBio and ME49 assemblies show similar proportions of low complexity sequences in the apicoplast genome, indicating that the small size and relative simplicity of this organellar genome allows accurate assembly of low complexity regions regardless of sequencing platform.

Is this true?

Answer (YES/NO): NO